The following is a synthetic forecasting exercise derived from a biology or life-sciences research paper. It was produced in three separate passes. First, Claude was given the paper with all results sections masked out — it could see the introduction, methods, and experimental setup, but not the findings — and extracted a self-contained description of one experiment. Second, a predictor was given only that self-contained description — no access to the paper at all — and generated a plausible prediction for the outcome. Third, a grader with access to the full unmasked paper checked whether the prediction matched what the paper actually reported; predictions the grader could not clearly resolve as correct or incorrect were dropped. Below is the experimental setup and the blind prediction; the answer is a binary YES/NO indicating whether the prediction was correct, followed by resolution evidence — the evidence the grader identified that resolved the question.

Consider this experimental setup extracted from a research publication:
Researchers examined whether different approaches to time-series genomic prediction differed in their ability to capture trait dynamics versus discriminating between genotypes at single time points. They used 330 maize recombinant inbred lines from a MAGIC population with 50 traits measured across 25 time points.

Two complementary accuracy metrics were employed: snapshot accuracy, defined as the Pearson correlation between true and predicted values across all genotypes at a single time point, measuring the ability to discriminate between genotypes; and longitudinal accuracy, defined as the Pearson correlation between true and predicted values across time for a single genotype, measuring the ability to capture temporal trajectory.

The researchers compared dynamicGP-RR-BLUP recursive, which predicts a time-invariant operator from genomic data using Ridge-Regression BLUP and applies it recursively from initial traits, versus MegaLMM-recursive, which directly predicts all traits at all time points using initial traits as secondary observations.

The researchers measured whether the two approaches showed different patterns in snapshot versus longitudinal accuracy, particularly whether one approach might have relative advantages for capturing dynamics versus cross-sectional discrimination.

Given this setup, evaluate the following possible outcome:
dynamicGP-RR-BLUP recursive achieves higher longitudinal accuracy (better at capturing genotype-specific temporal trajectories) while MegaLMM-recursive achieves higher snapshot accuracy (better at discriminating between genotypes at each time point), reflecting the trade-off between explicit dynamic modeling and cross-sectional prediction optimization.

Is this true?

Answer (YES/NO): YES